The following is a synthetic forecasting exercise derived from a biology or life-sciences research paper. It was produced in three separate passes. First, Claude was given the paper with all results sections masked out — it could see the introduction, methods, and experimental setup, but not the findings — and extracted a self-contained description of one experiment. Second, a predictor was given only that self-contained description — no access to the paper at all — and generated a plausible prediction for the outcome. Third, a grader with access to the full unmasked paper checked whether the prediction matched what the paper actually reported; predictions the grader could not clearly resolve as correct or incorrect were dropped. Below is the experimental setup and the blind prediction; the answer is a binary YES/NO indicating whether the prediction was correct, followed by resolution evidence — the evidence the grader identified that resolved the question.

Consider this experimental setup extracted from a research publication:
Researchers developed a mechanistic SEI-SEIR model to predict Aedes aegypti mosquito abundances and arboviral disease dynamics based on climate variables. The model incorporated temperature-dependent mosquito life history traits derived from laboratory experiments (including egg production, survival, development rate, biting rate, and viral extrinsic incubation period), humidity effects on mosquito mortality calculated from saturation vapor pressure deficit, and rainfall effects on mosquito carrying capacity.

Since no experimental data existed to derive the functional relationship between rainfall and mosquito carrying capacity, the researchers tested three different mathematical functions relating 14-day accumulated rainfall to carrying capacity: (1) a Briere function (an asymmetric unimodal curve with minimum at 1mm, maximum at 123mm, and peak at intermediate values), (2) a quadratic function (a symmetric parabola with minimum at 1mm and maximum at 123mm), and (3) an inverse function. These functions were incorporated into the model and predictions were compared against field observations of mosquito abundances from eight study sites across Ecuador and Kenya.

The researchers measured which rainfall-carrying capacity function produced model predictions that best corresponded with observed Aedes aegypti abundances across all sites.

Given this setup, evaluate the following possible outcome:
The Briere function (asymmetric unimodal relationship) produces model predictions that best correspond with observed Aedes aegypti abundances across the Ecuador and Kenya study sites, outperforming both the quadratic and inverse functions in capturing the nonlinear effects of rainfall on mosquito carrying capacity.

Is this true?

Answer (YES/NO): YES